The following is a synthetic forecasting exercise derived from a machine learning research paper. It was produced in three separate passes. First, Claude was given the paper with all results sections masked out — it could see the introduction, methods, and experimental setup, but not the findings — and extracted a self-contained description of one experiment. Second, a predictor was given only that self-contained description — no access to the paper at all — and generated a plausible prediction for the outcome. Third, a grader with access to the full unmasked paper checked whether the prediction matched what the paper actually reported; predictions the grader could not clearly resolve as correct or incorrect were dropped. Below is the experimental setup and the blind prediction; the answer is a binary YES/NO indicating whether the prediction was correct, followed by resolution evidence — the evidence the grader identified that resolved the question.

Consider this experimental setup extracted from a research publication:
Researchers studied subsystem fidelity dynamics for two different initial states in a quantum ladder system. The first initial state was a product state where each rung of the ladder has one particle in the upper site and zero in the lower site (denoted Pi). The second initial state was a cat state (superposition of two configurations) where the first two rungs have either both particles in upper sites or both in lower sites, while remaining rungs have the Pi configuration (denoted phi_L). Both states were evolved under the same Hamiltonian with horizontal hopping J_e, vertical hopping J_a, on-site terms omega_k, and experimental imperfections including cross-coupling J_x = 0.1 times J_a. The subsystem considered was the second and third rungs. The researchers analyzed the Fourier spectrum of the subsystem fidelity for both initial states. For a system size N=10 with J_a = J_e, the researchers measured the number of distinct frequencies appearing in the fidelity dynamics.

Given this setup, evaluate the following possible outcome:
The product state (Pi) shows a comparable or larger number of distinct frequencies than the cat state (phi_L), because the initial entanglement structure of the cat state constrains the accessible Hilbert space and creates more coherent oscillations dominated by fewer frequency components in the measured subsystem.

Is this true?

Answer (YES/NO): YES